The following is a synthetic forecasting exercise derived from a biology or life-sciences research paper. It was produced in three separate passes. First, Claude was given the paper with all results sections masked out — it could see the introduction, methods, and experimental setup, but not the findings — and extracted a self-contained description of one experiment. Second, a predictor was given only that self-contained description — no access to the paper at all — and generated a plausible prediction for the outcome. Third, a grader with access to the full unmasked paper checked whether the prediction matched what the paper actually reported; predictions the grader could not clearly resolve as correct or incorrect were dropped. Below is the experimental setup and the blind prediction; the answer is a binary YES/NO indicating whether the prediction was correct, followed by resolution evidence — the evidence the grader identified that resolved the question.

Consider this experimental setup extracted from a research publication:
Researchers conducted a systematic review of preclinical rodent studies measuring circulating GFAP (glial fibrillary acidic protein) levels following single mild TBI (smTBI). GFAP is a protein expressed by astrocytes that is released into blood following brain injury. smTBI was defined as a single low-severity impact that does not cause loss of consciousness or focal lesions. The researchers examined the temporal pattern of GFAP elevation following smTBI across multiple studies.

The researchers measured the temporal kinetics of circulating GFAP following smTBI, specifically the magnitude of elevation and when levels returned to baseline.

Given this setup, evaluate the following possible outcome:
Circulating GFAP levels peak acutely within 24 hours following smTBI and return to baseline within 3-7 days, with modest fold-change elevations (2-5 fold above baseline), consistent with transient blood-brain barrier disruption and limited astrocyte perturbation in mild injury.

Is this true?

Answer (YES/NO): NO